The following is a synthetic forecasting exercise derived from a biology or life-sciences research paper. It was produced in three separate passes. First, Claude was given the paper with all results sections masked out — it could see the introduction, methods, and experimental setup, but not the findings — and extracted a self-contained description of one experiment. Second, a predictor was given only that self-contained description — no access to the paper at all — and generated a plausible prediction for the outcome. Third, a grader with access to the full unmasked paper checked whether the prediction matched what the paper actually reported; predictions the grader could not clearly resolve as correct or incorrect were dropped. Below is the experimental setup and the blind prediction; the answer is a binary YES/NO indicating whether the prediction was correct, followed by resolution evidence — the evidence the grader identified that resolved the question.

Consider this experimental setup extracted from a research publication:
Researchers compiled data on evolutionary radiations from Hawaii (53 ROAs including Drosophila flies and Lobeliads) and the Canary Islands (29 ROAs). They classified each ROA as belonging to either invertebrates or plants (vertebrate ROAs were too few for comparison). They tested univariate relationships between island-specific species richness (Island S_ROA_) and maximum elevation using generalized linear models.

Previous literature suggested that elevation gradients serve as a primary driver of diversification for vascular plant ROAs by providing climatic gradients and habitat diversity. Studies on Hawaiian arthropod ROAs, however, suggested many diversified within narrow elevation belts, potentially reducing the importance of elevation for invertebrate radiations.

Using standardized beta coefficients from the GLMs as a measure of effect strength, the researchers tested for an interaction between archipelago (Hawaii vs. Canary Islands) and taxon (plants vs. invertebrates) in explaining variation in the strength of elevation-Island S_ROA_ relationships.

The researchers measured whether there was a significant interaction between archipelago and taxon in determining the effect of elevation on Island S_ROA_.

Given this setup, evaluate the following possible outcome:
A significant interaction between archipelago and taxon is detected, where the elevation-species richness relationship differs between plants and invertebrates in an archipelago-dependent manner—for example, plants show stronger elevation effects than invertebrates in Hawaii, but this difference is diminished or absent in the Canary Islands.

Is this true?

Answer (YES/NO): NO